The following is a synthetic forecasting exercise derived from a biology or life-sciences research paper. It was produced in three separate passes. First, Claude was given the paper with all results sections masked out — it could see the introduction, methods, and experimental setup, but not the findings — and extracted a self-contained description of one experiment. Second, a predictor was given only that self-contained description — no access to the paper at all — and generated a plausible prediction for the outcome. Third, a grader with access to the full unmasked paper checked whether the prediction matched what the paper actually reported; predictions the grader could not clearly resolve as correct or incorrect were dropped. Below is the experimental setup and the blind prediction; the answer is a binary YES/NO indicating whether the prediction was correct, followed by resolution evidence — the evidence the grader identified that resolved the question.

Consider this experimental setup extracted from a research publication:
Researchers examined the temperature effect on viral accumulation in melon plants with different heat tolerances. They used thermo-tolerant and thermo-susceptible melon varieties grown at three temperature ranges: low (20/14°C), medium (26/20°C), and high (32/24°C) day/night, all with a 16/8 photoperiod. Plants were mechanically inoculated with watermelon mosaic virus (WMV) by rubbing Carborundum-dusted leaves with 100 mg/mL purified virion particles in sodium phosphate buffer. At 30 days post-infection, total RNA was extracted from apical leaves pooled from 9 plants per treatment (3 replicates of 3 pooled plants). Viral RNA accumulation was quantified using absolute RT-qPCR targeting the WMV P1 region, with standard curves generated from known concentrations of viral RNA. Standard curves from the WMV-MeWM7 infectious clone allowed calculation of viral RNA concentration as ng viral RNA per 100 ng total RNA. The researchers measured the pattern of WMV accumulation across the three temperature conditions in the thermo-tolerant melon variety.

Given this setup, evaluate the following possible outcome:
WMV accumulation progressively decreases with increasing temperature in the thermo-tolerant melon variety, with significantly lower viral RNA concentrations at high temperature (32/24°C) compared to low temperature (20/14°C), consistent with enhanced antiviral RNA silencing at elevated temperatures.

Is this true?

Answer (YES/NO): NO